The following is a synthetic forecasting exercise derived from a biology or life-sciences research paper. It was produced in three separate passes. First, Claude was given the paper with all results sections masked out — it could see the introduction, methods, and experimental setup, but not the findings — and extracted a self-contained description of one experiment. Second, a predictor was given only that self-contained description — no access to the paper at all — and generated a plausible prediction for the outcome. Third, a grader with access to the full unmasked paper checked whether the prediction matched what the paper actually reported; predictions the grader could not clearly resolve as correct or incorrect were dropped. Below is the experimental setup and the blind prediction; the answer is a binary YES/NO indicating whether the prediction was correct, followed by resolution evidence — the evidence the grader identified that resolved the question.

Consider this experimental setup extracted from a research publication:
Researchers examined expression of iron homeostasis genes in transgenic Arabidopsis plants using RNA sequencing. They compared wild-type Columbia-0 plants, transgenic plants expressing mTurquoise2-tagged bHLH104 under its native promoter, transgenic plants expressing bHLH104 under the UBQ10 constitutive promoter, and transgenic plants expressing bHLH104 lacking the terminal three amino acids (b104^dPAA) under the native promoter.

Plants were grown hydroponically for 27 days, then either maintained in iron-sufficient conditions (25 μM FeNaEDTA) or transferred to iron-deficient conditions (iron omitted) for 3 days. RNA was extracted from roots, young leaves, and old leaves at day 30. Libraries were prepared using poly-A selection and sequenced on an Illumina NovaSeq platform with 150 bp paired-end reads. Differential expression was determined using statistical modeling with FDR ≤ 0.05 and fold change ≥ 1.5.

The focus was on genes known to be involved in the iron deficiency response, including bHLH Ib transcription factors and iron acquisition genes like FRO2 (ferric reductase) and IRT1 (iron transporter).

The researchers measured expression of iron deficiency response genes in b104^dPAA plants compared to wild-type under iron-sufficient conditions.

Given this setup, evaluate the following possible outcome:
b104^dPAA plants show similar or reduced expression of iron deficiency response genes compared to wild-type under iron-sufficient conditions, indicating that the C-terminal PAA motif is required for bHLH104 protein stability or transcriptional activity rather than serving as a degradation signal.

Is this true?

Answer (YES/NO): NO